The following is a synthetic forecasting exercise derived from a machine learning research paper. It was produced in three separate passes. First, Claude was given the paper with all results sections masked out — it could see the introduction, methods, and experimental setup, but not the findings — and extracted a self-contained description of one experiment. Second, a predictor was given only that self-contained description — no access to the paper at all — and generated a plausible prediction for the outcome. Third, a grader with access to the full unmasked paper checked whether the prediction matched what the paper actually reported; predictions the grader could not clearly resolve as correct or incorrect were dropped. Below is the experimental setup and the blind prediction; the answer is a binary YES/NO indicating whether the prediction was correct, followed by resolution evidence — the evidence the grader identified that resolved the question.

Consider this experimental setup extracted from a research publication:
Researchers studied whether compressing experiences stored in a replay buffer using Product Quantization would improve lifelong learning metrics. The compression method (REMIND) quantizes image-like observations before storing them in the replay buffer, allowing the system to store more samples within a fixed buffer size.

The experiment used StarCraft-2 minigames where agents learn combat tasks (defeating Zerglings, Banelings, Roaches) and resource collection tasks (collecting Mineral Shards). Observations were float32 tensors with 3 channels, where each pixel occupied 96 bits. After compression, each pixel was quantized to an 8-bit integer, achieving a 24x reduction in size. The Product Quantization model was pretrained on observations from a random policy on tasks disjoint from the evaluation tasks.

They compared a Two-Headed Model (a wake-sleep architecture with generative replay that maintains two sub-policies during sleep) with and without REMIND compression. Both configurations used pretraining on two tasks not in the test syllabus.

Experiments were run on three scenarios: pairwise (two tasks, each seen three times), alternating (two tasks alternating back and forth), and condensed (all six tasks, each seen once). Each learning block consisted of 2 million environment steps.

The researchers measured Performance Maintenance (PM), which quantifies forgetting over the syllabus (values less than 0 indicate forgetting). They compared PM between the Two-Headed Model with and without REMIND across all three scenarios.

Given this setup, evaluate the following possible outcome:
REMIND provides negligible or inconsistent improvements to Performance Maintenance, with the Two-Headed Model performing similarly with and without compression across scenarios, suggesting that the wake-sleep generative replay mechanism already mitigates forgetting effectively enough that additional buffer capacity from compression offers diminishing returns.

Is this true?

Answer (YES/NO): YES